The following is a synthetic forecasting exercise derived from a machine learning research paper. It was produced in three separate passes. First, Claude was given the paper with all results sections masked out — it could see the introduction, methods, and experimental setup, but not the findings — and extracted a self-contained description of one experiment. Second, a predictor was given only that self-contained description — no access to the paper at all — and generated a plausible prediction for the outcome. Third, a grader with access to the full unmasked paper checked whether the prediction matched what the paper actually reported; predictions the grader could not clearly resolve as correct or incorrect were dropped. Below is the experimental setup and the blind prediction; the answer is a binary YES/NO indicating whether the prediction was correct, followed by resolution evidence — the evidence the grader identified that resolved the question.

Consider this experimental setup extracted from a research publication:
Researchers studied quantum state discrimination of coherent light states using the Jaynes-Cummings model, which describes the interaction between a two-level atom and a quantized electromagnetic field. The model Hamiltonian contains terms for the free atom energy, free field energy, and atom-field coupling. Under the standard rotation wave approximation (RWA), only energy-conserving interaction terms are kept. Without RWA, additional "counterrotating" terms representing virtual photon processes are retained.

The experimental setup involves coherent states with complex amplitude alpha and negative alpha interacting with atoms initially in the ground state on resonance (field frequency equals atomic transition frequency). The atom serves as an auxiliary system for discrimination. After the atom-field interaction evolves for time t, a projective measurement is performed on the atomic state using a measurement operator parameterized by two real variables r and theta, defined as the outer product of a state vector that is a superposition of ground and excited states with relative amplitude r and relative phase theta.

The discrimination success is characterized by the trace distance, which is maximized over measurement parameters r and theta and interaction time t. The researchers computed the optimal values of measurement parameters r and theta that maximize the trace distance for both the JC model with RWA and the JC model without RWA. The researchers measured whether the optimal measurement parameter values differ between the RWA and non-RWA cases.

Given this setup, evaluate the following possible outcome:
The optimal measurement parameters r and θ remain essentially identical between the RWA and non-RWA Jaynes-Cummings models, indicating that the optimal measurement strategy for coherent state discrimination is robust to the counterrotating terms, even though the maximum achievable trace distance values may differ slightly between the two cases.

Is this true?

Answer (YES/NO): YES